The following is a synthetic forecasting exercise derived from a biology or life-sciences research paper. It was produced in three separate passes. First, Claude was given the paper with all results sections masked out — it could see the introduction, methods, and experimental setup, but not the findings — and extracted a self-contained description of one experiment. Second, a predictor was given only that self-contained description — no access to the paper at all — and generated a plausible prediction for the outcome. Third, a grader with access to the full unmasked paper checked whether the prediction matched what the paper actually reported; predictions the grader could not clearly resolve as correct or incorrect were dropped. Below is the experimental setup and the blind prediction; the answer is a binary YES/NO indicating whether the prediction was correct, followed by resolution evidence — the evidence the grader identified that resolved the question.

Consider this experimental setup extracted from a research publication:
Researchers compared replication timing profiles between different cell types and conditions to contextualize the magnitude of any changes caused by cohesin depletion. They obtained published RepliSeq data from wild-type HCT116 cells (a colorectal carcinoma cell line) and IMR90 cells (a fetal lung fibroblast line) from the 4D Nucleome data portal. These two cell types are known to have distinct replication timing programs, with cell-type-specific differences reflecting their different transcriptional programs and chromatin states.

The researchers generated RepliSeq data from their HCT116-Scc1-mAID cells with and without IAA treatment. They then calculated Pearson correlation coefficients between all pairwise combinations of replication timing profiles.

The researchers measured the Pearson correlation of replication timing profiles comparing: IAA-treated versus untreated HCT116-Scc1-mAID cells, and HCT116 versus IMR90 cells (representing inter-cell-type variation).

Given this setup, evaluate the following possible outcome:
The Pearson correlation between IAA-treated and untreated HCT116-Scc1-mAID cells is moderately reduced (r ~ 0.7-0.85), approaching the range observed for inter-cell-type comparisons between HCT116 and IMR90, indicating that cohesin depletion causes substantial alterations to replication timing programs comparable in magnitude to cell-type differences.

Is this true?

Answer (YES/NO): NO